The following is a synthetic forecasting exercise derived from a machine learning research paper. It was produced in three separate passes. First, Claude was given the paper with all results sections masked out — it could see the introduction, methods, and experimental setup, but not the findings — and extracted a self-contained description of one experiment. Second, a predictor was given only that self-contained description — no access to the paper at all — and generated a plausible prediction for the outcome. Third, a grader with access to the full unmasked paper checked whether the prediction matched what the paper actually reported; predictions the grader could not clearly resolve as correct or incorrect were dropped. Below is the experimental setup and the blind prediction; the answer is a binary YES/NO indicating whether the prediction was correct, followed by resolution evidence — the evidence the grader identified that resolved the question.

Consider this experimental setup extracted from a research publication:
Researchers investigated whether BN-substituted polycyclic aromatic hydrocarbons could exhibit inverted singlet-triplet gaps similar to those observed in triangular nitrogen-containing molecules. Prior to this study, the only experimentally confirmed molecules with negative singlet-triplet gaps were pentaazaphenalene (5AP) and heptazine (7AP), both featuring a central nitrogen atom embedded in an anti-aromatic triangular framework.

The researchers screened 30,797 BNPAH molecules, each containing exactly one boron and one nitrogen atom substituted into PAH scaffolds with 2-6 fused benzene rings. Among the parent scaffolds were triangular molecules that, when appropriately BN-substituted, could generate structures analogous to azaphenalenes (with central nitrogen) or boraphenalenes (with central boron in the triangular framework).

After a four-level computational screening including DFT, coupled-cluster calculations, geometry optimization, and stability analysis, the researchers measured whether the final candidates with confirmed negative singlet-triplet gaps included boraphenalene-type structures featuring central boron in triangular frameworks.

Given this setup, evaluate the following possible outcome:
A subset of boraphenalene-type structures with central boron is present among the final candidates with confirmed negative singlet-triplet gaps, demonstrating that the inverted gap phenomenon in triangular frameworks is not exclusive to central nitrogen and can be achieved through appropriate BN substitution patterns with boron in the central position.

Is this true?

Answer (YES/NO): YES